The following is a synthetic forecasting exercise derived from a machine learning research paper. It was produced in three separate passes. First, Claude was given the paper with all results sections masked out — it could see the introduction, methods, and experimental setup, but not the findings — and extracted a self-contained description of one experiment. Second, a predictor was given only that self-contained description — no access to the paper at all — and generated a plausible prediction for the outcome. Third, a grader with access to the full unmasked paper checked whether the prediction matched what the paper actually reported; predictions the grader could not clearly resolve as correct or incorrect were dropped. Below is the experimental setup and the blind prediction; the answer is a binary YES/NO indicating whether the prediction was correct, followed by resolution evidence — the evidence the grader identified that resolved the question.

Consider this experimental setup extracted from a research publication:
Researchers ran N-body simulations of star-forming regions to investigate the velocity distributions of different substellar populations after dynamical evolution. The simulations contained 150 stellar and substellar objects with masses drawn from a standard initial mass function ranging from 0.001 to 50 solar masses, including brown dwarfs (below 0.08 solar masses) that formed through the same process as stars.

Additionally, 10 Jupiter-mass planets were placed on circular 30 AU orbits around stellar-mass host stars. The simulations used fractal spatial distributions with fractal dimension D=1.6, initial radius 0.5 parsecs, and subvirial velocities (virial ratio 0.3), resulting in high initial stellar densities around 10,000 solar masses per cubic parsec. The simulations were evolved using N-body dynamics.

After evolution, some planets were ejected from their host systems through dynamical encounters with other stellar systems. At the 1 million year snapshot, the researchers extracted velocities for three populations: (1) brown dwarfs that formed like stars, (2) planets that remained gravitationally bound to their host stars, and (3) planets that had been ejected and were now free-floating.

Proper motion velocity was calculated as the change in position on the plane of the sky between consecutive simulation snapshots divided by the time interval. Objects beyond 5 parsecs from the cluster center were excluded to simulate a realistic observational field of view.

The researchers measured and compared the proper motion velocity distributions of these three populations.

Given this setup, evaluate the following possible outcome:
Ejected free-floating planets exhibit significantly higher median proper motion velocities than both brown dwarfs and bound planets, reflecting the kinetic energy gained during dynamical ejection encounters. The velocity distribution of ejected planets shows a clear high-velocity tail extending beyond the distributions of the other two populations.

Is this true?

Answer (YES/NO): YES